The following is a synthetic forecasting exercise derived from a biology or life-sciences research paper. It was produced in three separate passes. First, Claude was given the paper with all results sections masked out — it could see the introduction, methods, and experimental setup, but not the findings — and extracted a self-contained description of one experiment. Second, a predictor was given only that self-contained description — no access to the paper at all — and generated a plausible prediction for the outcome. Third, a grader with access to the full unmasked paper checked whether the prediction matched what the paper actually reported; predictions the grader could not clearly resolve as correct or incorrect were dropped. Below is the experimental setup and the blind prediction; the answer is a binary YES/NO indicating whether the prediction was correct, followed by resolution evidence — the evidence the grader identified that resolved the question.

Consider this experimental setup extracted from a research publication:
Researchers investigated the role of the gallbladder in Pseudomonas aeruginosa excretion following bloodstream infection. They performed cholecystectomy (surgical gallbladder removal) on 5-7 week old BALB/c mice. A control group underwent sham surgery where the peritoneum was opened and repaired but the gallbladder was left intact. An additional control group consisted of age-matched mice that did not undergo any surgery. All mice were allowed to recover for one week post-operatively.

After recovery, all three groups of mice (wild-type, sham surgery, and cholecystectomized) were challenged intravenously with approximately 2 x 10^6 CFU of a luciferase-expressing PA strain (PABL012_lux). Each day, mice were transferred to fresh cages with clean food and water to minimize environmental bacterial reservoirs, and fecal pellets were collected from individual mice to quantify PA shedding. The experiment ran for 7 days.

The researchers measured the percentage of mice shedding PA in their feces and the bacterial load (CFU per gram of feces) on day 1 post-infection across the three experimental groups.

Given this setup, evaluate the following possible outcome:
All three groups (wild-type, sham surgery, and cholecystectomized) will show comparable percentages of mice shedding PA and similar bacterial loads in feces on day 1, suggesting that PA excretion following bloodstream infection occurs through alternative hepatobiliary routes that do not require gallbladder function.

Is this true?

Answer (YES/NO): NO